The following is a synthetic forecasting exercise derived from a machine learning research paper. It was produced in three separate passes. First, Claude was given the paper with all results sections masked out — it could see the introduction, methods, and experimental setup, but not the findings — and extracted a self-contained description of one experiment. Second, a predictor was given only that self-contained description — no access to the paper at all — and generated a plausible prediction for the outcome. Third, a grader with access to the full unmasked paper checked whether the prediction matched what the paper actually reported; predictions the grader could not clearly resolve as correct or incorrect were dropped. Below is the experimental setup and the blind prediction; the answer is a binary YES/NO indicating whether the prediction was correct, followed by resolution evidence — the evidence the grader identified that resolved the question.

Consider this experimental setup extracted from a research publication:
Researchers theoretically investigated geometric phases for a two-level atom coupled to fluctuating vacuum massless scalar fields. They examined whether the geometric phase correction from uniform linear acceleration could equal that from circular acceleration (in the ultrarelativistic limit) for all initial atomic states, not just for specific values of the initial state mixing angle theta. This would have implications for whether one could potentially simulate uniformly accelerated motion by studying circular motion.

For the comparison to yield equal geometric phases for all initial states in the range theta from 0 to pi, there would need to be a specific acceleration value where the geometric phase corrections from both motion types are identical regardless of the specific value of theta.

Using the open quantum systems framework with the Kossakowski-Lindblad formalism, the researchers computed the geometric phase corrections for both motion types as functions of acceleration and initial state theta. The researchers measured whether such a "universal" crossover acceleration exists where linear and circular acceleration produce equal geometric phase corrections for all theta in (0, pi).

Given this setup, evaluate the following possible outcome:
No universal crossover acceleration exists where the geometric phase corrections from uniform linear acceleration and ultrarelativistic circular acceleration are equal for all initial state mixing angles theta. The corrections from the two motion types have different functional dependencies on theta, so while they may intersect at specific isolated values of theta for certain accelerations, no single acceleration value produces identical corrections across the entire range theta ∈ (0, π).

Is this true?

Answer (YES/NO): NO